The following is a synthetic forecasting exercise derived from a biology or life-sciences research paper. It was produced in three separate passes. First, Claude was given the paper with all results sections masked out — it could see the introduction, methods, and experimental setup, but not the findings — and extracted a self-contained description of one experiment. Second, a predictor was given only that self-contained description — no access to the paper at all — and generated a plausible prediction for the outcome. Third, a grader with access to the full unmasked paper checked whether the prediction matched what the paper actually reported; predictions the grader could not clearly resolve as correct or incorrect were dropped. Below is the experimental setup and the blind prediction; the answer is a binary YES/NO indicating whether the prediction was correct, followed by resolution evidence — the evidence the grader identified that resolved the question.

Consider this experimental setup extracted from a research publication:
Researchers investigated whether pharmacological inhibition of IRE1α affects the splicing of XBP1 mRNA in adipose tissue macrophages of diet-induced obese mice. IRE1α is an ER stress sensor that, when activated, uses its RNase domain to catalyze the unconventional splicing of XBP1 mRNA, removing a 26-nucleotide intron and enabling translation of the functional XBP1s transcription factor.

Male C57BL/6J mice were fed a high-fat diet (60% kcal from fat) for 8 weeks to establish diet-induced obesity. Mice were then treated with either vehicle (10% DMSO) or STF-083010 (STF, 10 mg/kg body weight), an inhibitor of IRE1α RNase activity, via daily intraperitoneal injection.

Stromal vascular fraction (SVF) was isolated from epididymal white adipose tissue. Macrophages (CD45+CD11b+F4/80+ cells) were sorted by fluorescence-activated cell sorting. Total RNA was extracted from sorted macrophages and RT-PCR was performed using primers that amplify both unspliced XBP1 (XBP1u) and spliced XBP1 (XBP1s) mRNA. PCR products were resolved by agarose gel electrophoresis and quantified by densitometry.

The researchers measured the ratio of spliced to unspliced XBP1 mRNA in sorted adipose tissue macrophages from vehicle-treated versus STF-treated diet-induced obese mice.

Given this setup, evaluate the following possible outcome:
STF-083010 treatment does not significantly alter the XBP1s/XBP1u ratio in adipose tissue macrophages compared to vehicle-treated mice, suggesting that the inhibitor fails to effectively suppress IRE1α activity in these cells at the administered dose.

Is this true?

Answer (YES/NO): NO